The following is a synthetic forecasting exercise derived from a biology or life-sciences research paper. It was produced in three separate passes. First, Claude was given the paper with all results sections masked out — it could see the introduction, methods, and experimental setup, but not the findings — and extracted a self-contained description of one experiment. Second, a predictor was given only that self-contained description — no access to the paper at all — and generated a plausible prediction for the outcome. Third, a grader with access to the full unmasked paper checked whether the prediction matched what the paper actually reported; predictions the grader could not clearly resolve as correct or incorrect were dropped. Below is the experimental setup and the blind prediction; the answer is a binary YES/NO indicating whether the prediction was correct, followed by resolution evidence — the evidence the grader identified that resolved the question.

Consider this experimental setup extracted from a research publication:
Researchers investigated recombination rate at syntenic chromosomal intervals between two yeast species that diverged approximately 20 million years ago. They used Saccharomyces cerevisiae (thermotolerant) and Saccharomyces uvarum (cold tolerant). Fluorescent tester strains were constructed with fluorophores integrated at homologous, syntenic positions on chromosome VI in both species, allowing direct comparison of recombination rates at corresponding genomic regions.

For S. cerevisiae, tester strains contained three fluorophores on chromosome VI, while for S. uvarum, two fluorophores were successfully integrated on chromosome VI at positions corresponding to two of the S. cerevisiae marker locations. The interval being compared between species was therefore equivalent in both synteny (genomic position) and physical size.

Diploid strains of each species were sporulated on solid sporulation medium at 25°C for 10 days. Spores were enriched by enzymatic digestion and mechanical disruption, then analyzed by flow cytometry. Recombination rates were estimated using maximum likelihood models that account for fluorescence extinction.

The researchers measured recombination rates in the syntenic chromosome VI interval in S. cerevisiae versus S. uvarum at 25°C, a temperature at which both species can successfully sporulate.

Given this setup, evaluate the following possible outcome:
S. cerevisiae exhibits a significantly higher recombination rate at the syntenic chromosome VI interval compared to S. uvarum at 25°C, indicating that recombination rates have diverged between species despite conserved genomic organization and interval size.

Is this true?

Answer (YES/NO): NO